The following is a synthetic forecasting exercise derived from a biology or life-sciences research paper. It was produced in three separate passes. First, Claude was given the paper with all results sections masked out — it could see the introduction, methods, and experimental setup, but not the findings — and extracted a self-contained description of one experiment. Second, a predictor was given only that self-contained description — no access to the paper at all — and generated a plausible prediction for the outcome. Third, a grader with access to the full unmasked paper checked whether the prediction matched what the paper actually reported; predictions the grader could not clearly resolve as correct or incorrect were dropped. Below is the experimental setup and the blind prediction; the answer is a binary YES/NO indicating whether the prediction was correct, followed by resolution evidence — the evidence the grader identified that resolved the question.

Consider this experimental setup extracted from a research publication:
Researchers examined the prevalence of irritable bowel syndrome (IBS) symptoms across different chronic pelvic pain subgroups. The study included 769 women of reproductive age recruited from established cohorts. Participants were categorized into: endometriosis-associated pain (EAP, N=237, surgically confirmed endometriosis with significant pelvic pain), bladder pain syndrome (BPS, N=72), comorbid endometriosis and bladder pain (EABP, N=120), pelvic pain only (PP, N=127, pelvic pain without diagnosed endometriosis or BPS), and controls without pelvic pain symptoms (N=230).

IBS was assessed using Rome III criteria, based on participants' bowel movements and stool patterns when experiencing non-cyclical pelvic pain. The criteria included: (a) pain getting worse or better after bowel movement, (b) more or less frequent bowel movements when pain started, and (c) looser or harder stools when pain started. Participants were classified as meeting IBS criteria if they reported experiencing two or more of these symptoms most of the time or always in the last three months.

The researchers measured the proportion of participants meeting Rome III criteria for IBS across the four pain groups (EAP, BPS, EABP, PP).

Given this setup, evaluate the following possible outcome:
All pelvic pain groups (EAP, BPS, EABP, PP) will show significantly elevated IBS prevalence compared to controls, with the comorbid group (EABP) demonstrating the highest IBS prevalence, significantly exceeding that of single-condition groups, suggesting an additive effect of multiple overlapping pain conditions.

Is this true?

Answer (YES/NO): NO